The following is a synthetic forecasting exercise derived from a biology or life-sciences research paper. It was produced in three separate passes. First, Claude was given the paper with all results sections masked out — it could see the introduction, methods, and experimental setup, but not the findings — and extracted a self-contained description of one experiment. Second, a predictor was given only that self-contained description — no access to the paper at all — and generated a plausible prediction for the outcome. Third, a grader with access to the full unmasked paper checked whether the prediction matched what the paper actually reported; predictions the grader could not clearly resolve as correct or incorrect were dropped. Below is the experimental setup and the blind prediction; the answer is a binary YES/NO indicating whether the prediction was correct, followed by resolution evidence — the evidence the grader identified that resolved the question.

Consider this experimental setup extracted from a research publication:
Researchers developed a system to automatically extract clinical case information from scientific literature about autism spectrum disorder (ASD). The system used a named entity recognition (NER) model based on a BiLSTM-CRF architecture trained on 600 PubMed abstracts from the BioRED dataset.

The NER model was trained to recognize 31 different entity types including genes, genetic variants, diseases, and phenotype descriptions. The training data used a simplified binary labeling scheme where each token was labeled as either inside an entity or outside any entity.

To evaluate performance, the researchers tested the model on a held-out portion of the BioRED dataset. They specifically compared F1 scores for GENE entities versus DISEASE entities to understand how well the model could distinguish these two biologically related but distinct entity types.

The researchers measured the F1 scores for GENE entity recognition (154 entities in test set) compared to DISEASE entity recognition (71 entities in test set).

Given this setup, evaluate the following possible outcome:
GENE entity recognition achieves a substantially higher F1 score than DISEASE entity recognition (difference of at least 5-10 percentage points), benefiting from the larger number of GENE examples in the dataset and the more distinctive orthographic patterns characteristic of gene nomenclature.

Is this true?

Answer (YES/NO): YES